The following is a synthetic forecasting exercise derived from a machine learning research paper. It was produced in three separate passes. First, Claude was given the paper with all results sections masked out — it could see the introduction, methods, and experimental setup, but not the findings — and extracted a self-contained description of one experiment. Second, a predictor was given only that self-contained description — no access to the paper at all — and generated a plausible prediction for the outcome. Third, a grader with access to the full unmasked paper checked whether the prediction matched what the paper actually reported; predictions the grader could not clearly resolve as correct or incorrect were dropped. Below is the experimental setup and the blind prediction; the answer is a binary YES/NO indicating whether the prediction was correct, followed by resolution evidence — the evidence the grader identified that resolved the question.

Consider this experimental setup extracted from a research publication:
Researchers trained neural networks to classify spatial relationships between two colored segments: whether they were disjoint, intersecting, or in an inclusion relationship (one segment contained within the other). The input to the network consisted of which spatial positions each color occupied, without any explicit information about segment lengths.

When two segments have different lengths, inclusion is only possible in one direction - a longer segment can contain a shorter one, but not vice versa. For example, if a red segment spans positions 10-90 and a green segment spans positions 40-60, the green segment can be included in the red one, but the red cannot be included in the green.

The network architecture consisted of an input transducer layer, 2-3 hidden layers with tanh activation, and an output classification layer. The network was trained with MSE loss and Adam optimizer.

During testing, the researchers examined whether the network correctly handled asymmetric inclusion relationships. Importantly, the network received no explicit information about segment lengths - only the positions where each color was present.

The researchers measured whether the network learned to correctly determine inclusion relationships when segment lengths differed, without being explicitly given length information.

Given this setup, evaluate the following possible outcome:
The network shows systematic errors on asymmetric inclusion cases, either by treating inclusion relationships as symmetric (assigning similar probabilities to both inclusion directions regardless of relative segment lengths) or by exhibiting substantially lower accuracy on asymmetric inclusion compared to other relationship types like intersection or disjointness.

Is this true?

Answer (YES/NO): NO